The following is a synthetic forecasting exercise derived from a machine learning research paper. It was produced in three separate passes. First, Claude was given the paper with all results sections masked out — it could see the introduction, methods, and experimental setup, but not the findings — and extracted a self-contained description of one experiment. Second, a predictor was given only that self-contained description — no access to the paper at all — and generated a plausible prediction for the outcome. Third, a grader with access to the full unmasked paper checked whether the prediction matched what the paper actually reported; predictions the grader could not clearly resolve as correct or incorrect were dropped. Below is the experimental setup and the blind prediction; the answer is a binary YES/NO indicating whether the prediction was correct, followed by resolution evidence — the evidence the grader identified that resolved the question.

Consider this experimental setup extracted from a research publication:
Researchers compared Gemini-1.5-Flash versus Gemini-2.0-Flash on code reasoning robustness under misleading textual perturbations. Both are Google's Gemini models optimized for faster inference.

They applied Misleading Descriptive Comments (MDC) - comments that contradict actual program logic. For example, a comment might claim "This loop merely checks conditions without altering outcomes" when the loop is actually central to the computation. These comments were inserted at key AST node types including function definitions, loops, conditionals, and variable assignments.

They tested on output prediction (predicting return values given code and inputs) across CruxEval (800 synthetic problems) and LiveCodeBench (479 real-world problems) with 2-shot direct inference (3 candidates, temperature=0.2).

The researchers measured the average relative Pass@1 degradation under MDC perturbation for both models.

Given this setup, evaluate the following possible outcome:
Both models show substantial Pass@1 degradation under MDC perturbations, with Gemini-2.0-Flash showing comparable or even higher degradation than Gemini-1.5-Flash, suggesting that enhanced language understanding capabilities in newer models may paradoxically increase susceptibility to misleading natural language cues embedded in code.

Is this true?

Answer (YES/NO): YES